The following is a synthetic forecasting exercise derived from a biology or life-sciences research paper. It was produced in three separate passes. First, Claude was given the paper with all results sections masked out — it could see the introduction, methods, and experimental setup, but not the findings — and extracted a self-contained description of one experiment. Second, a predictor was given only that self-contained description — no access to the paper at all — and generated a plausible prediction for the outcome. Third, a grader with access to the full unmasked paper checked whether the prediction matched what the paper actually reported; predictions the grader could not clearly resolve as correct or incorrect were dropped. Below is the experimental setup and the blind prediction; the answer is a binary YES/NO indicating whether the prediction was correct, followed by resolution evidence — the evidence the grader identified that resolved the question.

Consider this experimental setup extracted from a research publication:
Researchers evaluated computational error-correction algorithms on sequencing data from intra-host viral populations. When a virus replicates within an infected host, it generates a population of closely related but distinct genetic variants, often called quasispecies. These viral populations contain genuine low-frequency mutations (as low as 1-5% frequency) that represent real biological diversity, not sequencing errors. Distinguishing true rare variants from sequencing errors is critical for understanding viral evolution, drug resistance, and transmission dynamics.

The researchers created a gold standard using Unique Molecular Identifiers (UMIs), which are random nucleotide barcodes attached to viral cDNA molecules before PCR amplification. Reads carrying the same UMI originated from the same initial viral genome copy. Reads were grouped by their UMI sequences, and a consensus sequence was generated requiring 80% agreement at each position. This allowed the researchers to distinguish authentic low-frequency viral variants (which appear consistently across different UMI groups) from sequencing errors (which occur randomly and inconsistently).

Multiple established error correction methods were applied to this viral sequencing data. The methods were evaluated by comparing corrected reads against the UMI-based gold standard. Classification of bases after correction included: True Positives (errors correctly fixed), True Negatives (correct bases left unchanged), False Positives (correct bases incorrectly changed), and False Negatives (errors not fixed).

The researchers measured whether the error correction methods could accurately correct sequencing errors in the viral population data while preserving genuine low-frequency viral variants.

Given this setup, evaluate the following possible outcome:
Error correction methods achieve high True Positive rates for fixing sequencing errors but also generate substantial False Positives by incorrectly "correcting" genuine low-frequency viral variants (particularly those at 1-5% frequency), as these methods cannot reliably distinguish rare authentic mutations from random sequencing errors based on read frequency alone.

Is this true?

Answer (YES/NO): YES